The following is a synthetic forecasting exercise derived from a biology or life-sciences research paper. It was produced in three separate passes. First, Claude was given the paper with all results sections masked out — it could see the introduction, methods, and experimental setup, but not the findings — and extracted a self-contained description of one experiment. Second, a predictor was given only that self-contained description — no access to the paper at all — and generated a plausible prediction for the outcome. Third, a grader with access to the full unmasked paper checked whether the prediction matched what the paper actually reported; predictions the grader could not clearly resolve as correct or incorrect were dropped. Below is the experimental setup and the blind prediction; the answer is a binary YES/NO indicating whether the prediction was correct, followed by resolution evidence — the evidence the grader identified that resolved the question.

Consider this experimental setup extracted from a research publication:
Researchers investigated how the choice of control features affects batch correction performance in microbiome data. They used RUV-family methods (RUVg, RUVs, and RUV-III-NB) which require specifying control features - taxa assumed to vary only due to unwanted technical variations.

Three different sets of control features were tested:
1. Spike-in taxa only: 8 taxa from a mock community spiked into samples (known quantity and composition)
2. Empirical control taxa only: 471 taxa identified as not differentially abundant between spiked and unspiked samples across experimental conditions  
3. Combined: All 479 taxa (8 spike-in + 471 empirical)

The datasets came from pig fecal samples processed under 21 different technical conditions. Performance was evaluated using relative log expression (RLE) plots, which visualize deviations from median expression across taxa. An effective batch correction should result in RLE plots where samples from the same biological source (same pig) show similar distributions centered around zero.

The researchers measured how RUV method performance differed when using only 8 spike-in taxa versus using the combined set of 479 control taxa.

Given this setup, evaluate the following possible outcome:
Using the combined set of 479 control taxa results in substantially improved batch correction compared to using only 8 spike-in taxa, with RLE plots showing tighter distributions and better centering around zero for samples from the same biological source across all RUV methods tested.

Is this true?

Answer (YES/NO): YES